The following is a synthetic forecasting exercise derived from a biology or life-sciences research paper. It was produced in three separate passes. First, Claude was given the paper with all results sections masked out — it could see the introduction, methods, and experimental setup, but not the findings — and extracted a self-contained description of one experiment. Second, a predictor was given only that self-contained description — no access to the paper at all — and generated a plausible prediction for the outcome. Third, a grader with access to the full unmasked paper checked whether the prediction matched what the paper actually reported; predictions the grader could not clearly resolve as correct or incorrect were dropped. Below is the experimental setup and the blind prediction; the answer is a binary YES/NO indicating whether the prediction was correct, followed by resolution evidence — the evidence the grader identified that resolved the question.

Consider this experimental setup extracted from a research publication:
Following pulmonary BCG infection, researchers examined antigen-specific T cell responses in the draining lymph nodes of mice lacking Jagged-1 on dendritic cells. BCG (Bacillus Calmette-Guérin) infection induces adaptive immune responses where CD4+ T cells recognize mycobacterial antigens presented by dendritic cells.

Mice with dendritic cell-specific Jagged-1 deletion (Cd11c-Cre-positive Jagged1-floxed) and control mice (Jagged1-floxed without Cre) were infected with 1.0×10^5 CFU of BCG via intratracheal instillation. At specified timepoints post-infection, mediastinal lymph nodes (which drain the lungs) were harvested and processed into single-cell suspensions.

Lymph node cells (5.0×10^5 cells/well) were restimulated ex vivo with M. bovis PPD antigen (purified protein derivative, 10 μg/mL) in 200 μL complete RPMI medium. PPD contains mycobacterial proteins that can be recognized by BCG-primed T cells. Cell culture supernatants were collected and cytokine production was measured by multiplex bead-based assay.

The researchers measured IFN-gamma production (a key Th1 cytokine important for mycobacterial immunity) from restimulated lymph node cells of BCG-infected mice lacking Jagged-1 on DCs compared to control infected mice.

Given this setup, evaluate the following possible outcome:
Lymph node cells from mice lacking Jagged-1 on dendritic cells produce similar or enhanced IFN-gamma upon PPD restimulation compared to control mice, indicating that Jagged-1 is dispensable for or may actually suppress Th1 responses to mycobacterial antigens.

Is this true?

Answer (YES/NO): YES